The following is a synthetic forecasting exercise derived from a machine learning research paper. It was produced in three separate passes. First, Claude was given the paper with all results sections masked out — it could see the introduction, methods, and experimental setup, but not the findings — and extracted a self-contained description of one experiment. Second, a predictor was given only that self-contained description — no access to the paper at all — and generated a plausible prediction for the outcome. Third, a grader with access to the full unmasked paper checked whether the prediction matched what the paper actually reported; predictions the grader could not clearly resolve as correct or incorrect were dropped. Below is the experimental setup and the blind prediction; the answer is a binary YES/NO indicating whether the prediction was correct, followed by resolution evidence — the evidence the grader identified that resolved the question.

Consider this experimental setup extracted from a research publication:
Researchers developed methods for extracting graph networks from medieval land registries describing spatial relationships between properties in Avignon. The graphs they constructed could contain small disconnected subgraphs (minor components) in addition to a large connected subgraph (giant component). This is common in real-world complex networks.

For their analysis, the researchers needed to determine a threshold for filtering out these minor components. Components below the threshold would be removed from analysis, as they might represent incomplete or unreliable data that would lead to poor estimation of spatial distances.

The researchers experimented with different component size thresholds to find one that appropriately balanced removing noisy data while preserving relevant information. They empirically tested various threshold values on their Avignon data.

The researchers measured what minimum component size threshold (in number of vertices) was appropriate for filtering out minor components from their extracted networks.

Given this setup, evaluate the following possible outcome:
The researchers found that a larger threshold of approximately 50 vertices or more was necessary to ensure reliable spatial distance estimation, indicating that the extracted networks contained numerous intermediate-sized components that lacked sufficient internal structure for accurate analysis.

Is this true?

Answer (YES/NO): NO